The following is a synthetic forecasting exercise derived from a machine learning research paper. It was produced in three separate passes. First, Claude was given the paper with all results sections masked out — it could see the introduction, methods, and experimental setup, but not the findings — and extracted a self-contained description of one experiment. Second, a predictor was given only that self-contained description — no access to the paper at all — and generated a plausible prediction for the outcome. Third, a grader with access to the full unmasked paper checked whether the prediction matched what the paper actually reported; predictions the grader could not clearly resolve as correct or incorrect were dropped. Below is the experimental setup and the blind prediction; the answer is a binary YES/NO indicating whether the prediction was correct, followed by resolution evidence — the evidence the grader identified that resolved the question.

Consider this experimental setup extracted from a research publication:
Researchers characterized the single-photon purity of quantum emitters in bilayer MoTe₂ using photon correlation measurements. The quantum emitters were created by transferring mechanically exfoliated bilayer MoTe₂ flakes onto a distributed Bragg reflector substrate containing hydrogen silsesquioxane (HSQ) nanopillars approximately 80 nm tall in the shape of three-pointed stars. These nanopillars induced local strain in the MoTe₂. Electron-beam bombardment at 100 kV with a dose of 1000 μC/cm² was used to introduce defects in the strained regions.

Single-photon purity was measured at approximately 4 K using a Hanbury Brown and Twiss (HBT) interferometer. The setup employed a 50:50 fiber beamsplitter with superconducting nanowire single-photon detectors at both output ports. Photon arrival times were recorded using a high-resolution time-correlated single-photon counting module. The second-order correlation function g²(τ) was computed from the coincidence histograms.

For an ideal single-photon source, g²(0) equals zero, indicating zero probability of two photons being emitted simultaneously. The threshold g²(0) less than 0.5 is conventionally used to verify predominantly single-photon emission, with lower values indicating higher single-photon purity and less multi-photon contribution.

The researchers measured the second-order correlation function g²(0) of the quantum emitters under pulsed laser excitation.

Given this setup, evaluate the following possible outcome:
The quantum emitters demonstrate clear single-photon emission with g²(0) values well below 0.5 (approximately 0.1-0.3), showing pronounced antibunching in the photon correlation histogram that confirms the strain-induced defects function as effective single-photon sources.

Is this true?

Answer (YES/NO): YES